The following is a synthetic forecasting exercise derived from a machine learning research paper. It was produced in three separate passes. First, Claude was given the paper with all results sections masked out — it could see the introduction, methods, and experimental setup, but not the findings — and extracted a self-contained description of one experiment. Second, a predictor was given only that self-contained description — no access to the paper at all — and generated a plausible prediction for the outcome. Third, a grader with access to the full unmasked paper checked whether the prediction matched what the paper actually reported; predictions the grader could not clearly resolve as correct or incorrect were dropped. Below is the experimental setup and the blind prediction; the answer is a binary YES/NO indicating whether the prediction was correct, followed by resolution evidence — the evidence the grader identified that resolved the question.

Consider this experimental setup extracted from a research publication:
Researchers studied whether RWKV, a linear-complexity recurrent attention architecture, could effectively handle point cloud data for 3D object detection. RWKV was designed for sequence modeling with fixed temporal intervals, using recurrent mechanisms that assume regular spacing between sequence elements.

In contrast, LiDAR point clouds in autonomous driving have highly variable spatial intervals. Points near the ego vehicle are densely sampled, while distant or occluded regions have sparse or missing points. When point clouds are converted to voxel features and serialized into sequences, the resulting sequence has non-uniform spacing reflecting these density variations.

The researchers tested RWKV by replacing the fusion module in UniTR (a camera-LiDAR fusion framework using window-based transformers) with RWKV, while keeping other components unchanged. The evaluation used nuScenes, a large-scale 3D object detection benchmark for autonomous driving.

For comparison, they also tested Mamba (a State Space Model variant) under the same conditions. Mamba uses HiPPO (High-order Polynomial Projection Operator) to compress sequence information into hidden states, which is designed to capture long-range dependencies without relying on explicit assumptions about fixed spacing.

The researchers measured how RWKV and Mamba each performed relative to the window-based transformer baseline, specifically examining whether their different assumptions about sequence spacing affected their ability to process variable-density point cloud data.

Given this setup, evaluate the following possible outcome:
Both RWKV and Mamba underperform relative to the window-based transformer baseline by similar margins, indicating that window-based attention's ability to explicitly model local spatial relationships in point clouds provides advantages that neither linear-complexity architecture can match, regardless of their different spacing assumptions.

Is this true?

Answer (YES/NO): NO